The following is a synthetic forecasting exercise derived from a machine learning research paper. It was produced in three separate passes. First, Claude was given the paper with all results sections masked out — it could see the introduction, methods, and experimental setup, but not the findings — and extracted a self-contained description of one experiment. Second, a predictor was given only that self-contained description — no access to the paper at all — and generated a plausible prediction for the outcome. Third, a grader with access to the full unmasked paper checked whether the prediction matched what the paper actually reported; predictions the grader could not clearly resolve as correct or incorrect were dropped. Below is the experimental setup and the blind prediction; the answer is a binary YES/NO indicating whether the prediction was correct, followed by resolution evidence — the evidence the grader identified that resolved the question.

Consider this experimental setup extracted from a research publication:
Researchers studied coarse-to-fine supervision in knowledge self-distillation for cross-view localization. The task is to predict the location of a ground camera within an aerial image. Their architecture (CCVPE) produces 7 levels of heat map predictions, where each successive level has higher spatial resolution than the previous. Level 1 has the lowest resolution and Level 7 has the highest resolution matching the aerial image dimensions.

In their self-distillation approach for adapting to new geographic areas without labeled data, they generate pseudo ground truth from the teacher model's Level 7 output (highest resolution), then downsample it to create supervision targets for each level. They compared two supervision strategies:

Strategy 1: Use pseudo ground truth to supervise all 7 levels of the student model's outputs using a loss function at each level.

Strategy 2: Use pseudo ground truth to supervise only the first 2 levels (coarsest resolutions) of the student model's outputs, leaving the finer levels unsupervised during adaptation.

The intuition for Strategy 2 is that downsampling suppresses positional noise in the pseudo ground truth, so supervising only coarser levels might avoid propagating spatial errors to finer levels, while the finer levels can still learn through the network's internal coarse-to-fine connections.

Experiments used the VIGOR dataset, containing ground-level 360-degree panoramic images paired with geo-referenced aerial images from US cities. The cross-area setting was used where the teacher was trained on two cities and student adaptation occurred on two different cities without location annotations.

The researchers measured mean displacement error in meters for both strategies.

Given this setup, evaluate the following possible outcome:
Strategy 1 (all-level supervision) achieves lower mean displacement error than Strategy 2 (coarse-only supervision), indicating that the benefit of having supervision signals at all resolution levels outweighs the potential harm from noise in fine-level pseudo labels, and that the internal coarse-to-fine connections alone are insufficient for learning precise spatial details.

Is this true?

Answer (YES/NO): NO